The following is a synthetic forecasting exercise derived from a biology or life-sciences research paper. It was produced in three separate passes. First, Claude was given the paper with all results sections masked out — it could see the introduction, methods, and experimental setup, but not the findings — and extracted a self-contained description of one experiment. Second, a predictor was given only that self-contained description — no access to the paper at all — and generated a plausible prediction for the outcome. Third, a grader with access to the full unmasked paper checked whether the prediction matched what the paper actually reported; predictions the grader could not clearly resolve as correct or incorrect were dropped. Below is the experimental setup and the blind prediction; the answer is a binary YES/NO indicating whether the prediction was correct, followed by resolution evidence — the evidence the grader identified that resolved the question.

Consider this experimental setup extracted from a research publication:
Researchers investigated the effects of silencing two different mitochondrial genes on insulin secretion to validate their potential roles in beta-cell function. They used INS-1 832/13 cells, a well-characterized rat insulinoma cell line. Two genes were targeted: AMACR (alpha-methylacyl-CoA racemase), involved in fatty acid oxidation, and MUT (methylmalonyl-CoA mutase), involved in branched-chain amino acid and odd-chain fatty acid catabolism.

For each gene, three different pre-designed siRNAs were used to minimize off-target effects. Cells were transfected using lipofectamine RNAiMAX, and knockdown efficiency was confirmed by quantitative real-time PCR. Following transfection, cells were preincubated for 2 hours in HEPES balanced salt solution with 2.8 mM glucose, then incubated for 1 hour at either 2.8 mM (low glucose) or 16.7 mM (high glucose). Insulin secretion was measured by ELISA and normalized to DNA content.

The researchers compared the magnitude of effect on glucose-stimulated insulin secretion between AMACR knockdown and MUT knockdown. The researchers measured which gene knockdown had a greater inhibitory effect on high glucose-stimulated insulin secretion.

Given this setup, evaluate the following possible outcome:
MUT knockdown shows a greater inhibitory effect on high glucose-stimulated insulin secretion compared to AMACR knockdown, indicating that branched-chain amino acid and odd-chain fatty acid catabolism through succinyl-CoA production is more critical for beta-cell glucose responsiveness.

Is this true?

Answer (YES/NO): NO